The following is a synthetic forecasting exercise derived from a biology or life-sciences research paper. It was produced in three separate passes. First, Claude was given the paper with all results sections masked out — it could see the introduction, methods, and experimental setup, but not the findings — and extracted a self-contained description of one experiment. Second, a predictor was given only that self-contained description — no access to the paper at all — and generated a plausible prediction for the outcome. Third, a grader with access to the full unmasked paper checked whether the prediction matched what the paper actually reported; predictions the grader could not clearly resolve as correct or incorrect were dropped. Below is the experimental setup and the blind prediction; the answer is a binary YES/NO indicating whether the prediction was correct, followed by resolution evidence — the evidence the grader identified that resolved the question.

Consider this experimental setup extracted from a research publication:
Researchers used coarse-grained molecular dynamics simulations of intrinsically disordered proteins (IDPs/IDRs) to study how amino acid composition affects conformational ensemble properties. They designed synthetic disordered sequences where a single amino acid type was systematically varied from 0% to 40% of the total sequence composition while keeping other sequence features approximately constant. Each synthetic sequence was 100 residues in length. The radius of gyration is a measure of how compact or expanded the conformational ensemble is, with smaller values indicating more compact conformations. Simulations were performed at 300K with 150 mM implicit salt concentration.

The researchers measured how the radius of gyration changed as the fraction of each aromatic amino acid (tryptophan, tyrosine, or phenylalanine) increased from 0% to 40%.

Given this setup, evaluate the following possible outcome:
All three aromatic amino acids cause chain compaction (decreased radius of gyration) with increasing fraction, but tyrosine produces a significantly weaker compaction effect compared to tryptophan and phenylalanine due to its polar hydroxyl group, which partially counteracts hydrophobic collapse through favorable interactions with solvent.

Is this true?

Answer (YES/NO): NO